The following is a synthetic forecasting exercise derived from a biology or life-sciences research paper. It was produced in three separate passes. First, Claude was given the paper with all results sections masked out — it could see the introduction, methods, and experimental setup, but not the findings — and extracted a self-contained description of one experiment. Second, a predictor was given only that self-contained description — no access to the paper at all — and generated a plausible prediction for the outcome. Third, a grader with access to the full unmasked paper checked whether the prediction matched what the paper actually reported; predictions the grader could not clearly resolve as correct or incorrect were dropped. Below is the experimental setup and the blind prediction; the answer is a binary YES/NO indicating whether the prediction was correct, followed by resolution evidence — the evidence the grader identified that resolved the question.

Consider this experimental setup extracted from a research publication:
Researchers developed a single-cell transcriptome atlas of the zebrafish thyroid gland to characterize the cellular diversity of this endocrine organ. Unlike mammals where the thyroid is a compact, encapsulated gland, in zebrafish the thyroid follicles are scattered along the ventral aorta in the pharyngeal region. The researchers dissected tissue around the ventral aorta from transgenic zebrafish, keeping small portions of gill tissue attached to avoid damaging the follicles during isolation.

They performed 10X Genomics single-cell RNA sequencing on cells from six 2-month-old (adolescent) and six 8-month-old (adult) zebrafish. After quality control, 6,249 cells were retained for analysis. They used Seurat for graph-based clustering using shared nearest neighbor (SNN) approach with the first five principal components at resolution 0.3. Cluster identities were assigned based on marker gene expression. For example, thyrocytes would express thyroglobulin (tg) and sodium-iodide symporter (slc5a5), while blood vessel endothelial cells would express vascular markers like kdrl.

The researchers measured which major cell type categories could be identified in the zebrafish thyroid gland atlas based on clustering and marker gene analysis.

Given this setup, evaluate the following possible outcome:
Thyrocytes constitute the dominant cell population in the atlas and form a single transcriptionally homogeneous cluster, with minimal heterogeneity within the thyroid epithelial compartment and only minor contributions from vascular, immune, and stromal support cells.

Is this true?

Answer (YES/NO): NO